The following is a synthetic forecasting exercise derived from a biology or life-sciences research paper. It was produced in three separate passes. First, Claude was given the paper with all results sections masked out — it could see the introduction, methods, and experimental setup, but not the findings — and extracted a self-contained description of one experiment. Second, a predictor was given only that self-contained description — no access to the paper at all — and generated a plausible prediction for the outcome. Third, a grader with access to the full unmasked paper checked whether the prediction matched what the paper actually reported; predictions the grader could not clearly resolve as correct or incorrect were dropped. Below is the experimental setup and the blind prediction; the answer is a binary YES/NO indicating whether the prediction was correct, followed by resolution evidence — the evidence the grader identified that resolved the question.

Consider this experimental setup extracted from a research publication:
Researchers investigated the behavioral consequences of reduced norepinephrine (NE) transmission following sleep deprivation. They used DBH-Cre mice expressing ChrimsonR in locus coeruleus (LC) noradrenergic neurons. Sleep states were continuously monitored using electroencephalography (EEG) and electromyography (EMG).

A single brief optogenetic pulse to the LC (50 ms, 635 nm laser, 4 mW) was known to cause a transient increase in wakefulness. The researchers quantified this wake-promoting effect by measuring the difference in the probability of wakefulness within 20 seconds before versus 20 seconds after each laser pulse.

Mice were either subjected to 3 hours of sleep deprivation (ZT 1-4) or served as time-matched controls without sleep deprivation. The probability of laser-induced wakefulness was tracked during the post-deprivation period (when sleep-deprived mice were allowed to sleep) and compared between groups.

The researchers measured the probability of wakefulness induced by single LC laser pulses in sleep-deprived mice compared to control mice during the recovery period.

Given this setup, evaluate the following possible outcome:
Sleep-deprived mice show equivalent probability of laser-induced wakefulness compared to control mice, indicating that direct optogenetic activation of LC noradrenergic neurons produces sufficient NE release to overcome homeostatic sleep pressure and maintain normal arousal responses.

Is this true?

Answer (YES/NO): NO